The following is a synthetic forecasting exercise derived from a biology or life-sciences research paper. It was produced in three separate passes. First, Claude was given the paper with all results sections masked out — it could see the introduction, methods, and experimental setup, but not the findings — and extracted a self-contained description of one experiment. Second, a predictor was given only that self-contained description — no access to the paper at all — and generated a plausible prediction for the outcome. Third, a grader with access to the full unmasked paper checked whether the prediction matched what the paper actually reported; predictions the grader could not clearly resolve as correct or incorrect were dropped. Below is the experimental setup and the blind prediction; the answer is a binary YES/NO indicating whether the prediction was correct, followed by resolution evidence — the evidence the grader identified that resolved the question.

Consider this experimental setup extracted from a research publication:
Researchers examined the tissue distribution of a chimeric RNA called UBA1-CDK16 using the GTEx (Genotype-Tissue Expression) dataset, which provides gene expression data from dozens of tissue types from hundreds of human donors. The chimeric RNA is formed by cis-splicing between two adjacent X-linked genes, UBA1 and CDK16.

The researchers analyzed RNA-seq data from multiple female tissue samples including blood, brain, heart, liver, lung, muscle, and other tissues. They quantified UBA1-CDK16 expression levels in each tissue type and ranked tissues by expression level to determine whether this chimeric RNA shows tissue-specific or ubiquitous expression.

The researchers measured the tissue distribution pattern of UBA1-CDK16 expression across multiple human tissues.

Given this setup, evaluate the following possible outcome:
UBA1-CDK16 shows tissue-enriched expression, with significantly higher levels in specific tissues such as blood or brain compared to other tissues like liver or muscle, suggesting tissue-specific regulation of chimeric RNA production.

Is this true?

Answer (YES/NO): YES